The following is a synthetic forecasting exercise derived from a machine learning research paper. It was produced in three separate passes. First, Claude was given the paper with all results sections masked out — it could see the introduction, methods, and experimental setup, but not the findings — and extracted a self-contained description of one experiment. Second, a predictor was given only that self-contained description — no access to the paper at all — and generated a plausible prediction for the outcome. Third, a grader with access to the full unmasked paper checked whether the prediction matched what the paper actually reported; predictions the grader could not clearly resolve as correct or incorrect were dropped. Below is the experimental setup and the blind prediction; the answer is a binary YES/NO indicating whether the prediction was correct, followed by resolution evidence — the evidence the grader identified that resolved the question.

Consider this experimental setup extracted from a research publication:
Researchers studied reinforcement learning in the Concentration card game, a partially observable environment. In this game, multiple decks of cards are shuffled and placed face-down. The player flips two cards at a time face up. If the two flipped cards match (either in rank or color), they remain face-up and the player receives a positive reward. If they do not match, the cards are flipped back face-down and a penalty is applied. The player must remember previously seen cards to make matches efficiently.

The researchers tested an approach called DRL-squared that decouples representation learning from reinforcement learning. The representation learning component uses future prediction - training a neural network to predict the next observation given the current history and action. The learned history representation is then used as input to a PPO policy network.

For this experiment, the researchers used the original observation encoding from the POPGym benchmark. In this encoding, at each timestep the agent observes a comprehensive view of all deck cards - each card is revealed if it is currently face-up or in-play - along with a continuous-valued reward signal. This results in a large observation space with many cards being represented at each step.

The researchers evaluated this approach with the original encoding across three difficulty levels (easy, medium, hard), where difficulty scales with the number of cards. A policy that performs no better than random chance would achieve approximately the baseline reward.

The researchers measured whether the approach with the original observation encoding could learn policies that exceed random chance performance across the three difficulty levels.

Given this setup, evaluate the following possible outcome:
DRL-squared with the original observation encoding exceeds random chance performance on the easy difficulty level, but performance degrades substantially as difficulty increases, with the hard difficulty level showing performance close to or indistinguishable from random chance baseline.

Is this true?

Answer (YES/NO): YES